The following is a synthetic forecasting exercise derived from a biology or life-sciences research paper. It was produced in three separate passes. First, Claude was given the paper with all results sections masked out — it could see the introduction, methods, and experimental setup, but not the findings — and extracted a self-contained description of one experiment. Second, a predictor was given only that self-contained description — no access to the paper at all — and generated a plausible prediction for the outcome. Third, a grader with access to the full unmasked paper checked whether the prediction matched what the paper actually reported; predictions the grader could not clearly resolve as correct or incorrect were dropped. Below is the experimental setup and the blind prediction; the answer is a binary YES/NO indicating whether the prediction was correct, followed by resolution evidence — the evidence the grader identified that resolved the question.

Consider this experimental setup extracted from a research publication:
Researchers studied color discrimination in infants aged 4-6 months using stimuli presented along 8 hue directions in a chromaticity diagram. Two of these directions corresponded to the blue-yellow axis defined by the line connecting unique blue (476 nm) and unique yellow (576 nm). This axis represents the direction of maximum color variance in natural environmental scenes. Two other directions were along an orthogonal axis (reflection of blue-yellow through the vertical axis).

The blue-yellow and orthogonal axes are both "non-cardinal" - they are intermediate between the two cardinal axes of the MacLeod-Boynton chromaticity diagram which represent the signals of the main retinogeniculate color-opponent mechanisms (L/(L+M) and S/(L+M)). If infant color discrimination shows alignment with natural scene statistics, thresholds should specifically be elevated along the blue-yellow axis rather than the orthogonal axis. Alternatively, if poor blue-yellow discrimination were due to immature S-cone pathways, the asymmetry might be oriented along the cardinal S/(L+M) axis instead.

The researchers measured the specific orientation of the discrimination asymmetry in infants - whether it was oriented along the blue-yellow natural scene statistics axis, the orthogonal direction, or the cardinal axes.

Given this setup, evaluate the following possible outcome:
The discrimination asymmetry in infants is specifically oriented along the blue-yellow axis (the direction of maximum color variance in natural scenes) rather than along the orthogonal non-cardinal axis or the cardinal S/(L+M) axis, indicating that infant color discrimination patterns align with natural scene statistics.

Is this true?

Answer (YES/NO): YES